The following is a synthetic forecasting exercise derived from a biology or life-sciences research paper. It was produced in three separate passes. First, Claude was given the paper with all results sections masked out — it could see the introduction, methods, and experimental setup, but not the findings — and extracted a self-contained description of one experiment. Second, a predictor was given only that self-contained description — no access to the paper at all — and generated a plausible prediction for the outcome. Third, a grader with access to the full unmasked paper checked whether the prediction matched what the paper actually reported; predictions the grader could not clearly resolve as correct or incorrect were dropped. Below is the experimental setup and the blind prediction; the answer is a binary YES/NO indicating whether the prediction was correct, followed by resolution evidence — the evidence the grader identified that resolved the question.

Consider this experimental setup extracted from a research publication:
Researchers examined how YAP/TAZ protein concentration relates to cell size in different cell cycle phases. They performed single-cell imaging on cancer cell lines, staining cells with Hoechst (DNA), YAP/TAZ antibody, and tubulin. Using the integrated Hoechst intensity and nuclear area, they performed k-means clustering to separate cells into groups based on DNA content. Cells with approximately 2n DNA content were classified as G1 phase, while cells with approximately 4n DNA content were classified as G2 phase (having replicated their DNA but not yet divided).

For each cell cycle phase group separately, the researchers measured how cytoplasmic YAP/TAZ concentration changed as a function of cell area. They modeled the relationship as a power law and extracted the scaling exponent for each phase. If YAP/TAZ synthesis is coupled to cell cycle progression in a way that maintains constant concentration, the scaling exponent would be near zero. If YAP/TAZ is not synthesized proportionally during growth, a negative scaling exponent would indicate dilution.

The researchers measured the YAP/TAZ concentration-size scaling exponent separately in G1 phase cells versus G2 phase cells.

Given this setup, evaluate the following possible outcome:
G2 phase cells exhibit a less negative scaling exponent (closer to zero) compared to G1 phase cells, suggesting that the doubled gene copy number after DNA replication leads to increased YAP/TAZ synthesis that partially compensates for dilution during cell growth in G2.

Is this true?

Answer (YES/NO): NO